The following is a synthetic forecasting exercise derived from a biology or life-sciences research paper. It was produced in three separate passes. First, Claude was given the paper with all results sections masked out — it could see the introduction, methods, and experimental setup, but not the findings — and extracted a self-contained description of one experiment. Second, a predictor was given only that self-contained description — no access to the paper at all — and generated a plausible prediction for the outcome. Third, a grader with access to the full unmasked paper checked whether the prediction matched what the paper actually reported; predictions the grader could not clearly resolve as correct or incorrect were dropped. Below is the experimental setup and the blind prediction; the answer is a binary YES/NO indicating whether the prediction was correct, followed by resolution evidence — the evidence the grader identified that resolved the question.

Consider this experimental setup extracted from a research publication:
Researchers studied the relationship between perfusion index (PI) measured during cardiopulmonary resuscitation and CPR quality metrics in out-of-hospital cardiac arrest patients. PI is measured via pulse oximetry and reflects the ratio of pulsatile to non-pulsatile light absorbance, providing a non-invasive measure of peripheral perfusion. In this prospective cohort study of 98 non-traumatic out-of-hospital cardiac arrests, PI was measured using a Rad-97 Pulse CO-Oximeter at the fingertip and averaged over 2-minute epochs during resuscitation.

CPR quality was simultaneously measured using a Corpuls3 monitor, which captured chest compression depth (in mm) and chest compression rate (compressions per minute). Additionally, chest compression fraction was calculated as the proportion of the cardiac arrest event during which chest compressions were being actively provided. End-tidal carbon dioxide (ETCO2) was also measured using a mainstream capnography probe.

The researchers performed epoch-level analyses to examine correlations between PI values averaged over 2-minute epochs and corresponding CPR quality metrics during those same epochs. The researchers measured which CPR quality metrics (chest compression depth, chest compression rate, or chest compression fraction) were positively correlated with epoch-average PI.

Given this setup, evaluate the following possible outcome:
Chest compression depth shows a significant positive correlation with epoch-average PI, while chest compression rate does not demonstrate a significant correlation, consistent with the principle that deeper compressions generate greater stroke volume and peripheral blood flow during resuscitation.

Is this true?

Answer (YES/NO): NO